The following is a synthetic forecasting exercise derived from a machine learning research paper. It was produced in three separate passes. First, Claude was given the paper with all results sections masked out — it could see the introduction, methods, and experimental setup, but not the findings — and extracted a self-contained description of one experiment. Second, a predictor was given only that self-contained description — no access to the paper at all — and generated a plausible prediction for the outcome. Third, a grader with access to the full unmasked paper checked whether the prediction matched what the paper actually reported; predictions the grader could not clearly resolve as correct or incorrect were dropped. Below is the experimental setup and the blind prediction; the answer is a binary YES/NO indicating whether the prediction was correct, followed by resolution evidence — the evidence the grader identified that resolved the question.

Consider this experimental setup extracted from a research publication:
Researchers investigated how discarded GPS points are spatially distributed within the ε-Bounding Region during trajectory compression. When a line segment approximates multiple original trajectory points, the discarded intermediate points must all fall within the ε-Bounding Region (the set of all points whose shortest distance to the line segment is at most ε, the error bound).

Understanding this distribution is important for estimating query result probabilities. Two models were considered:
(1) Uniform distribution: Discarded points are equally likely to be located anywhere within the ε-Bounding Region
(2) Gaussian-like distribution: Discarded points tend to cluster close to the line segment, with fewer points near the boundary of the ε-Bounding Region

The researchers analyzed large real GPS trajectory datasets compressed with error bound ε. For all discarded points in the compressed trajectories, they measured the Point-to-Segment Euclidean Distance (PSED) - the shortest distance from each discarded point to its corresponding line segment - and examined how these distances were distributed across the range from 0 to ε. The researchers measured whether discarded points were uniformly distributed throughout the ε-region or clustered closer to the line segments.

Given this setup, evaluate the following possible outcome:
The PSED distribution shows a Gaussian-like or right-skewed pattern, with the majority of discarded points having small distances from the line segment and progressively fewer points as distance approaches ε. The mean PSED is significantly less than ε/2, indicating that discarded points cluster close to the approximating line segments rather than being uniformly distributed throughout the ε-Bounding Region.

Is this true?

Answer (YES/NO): YES